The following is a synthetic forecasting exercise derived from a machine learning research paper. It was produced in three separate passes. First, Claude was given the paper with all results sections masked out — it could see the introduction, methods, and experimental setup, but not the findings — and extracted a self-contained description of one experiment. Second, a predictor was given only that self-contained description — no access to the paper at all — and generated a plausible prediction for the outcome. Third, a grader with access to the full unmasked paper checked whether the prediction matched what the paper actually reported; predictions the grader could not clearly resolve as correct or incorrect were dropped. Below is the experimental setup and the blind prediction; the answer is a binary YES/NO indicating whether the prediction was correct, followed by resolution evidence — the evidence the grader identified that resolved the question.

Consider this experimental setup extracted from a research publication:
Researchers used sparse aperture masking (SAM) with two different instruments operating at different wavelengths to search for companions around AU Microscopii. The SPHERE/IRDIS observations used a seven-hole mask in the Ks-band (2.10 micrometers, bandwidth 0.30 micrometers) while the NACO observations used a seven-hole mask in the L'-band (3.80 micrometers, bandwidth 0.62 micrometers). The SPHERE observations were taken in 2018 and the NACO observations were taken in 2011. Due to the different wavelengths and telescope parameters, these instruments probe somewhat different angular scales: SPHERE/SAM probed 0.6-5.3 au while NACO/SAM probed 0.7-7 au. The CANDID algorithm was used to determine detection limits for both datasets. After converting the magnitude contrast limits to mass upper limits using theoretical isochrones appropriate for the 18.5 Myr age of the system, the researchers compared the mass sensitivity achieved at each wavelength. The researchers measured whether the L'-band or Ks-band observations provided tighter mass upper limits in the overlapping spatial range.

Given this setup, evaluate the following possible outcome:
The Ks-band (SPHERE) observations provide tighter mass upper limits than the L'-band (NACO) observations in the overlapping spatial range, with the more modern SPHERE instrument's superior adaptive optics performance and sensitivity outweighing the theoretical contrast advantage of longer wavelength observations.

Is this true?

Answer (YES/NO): NO